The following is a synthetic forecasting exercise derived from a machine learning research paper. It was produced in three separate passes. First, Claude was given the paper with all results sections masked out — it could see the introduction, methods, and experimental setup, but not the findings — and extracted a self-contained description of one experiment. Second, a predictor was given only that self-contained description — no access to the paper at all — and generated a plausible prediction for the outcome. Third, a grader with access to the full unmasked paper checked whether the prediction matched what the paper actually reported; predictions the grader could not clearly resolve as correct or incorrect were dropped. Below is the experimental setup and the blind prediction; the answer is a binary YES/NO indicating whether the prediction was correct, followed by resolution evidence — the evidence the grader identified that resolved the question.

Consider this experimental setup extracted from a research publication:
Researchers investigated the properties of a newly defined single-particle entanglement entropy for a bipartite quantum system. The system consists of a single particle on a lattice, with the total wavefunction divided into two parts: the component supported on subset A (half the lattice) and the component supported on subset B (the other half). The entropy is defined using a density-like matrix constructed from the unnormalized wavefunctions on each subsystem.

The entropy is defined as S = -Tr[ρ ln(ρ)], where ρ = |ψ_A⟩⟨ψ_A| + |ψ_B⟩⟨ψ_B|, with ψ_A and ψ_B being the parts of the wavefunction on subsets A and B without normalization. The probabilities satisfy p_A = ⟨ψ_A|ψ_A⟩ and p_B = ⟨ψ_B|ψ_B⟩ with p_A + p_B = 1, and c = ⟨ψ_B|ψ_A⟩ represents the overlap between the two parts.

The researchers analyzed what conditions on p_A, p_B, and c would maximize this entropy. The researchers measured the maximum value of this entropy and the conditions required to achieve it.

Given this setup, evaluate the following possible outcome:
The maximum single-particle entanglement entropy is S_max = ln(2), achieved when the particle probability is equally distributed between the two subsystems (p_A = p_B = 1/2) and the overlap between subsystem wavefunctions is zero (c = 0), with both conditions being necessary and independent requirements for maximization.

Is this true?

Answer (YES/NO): YES